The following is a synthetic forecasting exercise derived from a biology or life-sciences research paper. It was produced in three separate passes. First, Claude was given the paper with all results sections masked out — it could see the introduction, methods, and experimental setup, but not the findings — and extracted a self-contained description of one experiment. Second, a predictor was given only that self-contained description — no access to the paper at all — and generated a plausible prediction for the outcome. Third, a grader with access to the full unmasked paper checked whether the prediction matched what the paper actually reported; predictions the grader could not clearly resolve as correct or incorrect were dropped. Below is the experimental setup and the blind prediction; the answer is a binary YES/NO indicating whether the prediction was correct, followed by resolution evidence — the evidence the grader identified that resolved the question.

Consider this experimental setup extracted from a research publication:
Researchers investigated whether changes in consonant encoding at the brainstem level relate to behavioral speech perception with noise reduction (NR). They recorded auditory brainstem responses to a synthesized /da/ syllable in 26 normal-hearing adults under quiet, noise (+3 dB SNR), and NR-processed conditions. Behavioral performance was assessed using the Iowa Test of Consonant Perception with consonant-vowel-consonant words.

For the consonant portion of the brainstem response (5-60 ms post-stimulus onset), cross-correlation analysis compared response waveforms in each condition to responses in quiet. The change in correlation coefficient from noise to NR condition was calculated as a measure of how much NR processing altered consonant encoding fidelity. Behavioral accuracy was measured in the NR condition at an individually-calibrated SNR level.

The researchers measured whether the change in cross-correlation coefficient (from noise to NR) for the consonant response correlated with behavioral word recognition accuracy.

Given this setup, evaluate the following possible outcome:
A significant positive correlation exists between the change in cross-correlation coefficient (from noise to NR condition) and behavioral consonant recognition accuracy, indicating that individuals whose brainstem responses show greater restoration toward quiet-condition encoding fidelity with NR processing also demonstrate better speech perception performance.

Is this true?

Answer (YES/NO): NO